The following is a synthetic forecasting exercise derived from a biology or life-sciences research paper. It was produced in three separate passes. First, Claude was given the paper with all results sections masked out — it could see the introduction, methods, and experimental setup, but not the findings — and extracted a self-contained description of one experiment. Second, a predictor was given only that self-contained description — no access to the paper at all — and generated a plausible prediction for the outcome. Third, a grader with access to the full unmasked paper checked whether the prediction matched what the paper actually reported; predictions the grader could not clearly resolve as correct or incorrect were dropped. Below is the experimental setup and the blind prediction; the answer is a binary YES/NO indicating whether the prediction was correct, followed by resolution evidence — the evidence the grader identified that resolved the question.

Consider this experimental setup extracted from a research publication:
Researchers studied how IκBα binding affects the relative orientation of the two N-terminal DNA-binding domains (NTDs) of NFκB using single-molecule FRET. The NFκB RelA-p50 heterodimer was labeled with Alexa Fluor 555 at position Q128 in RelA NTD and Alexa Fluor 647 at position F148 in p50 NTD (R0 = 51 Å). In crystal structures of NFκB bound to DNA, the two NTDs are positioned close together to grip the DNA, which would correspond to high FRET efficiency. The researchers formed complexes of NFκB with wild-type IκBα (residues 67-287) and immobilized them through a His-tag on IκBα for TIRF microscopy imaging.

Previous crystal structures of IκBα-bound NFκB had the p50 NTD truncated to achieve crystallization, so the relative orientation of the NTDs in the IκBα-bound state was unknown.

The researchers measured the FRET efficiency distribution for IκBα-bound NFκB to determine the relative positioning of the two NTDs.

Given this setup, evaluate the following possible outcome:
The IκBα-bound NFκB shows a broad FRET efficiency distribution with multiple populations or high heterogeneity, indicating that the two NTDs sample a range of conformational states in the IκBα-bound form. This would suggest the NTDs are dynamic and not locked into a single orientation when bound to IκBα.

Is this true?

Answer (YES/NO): NO